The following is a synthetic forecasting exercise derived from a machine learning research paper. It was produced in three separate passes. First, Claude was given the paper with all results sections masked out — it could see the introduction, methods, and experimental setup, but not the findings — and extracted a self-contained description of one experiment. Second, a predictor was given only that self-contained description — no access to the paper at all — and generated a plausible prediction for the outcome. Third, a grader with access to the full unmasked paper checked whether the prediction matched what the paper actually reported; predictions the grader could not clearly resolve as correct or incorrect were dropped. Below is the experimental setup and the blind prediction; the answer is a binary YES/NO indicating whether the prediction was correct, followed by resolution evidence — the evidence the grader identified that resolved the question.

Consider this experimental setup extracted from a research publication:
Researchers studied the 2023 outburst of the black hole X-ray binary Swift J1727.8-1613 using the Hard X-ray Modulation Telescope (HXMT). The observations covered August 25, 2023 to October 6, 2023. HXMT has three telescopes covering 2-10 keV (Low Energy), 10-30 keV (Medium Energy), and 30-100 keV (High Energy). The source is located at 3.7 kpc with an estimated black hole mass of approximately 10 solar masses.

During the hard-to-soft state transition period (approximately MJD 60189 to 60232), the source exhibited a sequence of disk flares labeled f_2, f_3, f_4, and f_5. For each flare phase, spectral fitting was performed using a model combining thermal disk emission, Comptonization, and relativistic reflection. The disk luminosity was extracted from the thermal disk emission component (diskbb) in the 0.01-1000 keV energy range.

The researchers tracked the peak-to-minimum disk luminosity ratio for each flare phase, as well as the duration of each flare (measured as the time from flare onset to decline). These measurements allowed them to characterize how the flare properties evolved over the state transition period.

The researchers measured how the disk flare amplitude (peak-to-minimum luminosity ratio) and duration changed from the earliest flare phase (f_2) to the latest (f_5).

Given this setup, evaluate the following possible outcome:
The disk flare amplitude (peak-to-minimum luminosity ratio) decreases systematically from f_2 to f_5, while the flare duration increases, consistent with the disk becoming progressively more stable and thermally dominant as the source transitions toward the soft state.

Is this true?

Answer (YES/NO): NO